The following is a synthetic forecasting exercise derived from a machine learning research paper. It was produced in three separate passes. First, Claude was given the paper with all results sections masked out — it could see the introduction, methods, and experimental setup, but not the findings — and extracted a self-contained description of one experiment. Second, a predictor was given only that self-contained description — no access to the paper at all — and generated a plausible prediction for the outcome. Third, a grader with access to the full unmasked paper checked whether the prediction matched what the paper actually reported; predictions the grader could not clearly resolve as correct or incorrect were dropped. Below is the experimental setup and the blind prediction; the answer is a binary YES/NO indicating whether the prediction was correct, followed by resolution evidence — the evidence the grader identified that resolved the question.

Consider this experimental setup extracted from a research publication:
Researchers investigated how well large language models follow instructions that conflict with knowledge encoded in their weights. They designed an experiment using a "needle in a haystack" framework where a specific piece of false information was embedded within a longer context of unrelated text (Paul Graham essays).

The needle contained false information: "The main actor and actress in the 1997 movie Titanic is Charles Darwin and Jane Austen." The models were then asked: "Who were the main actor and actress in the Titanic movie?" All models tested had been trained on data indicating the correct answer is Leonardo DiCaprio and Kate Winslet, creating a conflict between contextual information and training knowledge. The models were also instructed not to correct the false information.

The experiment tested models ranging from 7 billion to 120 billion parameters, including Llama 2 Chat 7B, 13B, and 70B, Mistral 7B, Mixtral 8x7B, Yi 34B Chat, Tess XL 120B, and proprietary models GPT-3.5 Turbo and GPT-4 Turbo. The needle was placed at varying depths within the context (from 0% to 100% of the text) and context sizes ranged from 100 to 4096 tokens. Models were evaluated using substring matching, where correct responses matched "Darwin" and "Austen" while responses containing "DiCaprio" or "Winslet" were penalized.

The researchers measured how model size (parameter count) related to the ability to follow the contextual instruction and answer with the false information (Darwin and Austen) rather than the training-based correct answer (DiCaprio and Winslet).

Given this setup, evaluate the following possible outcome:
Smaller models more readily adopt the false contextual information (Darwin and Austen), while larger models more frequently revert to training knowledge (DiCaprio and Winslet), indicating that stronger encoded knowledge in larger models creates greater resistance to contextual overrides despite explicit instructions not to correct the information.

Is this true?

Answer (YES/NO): NO